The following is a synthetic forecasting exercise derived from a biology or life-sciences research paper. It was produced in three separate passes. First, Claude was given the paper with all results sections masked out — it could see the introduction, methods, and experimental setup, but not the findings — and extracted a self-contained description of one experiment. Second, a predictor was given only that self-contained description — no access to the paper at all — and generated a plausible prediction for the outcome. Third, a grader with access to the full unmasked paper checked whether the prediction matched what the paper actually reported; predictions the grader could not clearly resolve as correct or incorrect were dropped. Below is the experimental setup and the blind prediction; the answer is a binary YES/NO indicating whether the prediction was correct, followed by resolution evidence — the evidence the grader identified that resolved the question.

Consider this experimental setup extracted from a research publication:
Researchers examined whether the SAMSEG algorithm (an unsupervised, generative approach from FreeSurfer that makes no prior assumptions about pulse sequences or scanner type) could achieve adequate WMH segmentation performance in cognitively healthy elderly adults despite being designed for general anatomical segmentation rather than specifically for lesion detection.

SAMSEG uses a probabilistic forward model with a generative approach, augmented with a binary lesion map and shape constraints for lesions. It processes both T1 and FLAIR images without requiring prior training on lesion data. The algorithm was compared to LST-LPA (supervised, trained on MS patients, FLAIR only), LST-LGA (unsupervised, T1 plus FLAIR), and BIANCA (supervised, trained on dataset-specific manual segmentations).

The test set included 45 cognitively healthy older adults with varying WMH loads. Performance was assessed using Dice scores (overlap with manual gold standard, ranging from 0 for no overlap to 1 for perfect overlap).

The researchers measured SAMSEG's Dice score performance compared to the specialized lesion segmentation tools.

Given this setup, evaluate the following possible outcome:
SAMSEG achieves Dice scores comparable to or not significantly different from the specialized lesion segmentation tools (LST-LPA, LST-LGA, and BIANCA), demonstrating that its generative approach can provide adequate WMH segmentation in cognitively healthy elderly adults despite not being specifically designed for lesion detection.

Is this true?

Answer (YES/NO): NO